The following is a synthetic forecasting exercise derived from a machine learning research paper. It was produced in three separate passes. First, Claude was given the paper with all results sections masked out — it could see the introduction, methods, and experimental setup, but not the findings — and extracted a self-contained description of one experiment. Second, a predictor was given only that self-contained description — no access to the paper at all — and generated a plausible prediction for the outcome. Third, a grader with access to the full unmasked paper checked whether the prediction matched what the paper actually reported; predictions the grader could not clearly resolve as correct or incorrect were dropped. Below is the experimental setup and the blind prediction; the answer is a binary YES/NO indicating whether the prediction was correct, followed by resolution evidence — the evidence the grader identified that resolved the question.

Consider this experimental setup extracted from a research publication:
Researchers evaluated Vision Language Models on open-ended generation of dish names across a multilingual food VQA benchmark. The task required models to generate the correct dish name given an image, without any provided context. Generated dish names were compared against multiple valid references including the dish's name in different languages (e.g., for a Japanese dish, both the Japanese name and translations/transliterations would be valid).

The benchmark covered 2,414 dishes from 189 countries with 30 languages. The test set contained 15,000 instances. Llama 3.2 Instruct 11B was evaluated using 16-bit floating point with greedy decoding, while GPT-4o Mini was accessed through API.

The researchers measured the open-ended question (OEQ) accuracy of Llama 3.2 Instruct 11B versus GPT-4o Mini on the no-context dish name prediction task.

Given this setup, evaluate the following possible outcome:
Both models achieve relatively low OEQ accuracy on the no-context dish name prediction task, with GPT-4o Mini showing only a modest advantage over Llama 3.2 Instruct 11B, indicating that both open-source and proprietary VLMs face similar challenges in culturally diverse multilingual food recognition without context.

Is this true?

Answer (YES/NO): NO